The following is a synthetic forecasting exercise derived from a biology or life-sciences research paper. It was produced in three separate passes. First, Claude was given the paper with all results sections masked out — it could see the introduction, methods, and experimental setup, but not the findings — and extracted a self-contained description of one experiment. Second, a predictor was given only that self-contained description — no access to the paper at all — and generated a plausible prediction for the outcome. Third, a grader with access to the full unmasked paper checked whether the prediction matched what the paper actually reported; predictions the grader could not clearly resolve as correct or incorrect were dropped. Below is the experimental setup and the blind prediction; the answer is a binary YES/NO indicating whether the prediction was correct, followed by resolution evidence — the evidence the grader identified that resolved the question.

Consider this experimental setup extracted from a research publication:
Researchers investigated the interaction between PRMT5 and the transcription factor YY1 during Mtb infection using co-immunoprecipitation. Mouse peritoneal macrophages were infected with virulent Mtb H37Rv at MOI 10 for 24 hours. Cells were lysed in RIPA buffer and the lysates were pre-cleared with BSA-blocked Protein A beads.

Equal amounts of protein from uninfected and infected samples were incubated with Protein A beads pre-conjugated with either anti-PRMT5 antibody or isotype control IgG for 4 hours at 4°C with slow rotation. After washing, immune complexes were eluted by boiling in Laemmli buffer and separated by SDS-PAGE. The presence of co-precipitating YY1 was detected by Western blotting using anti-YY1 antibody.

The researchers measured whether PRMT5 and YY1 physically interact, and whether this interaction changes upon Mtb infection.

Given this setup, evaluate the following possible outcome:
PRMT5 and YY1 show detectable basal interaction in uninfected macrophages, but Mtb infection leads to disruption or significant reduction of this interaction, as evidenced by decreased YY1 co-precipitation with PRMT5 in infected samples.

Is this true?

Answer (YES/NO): NO